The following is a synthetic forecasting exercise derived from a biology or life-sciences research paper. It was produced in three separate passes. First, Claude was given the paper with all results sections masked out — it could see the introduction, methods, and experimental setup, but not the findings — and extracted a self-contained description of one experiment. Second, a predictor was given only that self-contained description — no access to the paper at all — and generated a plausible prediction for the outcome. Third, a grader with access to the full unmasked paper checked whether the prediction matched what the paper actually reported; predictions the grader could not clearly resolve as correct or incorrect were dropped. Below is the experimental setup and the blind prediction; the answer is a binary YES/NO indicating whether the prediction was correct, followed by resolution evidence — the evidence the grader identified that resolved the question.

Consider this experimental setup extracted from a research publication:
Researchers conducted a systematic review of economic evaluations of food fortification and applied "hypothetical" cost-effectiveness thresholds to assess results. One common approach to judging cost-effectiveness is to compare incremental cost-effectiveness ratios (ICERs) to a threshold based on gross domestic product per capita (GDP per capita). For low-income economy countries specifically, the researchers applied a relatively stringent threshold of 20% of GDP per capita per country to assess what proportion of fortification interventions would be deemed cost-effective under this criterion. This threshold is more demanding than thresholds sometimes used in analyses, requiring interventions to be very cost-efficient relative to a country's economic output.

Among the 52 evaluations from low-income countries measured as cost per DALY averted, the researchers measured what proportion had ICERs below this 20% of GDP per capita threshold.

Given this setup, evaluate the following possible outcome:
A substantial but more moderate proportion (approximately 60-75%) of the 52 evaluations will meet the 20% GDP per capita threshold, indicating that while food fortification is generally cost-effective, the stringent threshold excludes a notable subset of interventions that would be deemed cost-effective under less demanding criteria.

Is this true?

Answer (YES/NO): YES